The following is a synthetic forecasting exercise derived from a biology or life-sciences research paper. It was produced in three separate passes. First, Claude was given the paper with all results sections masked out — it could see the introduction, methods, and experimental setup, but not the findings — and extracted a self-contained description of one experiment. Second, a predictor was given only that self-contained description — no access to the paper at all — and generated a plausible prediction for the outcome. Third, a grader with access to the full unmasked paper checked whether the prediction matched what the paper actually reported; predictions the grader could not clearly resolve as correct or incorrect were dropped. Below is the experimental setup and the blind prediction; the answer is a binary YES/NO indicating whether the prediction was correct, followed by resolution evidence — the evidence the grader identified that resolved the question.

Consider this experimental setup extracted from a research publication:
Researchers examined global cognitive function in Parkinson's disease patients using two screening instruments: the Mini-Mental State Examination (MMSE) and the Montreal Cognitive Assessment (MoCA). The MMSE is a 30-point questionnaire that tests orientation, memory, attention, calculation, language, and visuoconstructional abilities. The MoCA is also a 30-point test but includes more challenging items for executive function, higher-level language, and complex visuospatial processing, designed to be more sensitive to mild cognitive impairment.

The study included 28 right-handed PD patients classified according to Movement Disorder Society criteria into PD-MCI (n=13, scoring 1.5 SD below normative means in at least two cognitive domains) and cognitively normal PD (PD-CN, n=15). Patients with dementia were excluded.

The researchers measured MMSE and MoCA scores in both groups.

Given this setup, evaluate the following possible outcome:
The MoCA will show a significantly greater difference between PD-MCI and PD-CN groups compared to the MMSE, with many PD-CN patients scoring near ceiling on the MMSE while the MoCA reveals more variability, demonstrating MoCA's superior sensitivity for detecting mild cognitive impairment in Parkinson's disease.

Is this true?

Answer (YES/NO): YES